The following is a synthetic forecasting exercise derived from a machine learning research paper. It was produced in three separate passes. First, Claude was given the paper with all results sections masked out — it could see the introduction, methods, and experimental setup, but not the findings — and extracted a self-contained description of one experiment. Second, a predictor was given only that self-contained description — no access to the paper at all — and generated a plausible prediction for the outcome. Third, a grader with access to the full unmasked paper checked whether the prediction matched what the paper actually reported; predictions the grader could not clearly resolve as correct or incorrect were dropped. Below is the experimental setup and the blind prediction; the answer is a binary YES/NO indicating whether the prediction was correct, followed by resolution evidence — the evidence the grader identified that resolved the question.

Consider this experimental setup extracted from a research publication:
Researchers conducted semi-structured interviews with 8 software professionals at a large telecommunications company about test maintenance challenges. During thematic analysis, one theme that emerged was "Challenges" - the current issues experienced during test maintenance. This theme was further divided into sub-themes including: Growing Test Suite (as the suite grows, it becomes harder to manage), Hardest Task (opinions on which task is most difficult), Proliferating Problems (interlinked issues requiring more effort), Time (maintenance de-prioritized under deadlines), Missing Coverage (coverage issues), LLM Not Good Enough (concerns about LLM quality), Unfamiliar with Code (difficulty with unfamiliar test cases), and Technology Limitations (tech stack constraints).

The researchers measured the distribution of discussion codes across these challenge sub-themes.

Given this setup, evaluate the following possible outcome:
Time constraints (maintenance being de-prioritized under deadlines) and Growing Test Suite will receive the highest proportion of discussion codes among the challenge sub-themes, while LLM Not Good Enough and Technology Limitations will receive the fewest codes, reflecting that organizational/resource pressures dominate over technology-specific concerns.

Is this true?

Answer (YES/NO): NO